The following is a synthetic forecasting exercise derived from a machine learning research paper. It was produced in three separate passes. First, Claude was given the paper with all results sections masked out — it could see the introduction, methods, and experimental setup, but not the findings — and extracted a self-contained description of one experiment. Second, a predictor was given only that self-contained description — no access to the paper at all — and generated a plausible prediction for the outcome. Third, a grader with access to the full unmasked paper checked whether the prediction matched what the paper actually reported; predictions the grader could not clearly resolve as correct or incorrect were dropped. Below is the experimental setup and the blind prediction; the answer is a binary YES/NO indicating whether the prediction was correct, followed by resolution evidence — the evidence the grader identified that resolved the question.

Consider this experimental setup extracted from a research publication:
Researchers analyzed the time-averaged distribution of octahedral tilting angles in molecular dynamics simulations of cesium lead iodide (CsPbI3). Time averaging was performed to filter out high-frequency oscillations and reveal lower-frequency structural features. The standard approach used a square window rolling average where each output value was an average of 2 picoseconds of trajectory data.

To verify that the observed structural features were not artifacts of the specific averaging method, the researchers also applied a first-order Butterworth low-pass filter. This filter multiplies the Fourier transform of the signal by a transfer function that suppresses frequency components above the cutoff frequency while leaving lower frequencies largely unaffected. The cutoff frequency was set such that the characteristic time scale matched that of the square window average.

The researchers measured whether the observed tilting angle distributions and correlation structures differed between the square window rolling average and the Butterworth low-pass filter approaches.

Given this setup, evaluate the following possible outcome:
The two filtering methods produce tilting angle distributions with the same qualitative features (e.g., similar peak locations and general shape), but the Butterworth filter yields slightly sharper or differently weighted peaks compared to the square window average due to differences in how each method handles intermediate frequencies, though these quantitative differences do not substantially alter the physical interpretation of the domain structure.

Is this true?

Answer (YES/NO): NO